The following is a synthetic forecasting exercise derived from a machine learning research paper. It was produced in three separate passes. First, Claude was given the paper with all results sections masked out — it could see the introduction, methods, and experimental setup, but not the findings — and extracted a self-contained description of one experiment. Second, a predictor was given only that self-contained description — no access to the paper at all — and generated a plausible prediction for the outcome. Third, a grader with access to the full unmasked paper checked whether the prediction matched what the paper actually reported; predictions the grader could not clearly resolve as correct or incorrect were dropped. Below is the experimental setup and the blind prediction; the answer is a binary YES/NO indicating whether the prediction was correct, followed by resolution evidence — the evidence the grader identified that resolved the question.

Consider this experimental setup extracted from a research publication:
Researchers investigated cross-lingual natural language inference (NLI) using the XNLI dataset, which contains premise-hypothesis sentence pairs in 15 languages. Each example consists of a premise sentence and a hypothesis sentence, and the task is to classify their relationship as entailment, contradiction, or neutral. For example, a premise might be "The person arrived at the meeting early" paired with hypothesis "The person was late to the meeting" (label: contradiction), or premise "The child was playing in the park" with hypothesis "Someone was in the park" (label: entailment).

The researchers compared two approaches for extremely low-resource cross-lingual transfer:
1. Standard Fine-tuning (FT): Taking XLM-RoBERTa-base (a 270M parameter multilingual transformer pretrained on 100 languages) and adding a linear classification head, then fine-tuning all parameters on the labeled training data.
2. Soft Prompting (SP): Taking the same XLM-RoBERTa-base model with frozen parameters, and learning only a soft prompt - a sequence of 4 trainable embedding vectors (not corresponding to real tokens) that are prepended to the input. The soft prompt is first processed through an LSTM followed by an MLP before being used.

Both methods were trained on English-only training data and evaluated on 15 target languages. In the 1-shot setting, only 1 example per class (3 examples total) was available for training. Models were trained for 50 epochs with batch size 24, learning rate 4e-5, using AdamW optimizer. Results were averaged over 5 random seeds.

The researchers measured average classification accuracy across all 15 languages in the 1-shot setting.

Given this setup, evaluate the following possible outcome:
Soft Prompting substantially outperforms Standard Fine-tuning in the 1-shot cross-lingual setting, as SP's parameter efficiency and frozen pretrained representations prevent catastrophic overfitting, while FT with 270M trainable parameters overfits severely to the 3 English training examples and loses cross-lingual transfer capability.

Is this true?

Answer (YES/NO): NO